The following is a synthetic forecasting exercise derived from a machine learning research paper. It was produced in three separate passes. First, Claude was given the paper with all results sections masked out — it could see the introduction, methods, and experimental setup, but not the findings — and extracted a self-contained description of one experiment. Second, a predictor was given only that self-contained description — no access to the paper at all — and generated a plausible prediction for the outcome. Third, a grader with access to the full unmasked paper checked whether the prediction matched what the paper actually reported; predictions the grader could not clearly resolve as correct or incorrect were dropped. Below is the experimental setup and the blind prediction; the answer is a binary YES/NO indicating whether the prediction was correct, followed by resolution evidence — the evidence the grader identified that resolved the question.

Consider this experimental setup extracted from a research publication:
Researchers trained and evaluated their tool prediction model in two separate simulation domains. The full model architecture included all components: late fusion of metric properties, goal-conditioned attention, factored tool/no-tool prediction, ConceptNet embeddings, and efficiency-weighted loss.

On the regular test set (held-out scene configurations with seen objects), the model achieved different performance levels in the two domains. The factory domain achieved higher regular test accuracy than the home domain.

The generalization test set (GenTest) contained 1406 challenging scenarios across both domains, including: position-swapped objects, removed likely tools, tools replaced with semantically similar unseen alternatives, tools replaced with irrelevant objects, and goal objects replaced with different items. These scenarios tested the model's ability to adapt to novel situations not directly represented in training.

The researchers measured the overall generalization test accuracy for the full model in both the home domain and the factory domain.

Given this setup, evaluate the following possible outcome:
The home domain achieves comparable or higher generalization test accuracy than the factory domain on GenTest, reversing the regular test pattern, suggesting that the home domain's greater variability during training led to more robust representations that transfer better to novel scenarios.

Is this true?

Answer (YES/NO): YES